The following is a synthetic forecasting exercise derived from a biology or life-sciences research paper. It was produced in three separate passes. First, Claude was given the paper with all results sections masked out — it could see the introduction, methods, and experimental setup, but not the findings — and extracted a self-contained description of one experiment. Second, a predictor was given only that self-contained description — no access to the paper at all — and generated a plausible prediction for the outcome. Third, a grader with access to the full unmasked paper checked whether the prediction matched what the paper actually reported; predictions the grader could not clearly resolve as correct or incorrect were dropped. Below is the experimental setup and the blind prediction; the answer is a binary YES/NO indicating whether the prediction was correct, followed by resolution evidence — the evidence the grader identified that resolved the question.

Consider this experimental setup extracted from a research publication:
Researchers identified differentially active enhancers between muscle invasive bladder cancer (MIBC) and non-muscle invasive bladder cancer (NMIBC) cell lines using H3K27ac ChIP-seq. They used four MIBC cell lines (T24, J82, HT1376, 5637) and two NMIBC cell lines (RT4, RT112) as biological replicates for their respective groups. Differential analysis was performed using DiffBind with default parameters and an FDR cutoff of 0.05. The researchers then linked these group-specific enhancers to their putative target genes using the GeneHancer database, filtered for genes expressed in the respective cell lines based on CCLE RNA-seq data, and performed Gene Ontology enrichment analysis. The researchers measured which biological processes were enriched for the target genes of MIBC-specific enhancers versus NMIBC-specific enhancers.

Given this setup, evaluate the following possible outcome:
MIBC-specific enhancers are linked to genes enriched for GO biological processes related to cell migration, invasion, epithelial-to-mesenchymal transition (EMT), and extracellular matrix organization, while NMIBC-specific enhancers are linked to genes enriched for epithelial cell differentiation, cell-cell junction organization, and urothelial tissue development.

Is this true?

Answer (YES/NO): NO